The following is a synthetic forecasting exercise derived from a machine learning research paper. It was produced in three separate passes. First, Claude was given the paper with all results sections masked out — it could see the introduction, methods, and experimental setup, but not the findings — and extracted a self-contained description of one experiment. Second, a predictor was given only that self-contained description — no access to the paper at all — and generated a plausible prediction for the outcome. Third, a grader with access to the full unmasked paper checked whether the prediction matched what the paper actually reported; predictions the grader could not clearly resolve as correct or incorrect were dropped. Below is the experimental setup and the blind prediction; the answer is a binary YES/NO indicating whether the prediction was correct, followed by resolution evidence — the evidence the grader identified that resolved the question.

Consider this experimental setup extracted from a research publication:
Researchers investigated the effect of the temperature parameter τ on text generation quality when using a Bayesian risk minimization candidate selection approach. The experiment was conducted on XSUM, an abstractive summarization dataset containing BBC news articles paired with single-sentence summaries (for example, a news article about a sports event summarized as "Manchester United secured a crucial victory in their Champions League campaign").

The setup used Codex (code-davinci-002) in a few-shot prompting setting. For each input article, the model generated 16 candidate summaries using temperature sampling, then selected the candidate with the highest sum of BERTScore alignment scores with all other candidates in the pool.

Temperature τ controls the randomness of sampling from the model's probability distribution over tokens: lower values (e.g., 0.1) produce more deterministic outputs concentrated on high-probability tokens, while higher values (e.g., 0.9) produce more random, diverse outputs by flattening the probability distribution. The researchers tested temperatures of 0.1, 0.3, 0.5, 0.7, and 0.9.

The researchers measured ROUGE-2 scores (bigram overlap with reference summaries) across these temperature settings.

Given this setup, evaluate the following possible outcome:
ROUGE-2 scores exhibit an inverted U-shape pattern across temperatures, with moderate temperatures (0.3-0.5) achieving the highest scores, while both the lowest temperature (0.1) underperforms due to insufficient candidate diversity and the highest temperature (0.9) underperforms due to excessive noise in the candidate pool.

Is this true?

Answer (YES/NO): YES